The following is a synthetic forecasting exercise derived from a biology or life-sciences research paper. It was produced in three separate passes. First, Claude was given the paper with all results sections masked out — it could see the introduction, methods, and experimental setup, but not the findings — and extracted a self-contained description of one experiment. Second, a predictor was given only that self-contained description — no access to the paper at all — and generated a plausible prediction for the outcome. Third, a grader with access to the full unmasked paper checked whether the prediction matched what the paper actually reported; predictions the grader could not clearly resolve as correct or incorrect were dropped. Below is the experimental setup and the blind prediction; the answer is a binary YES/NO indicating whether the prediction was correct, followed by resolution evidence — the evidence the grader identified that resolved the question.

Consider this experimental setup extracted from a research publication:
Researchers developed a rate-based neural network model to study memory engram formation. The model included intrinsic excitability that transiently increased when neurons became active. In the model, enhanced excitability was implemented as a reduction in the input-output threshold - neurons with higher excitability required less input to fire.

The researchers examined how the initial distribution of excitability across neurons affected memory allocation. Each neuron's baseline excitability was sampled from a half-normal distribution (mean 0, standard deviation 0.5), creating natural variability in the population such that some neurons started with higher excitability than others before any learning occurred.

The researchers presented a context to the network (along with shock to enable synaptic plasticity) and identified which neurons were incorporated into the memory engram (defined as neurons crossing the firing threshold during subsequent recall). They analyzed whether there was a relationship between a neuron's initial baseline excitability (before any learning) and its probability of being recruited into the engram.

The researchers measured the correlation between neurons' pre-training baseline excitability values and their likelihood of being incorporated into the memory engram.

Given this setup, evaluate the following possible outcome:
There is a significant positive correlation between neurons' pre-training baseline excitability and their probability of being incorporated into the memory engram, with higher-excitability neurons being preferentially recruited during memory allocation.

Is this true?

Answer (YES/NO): YES